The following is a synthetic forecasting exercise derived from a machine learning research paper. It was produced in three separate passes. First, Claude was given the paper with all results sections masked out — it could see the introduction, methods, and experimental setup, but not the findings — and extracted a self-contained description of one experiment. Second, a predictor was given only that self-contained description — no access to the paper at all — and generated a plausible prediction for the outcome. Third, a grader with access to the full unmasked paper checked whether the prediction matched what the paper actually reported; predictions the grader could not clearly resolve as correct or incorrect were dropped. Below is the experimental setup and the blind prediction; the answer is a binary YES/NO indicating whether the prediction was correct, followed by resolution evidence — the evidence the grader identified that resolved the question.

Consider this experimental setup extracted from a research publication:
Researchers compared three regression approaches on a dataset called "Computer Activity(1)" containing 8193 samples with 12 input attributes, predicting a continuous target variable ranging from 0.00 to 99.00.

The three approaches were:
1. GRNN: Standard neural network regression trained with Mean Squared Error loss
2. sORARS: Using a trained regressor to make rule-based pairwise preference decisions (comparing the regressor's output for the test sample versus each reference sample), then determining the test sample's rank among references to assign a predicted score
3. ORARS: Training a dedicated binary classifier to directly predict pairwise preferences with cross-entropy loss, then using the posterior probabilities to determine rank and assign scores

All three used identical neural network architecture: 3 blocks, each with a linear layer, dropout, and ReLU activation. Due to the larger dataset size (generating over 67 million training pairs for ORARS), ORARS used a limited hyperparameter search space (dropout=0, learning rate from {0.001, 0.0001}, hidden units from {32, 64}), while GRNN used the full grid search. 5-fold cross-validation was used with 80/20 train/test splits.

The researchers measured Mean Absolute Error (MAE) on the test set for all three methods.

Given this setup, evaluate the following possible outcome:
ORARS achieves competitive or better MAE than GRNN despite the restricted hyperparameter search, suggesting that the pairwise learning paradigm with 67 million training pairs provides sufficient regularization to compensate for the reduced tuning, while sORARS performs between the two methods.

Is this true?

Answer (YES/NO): NO